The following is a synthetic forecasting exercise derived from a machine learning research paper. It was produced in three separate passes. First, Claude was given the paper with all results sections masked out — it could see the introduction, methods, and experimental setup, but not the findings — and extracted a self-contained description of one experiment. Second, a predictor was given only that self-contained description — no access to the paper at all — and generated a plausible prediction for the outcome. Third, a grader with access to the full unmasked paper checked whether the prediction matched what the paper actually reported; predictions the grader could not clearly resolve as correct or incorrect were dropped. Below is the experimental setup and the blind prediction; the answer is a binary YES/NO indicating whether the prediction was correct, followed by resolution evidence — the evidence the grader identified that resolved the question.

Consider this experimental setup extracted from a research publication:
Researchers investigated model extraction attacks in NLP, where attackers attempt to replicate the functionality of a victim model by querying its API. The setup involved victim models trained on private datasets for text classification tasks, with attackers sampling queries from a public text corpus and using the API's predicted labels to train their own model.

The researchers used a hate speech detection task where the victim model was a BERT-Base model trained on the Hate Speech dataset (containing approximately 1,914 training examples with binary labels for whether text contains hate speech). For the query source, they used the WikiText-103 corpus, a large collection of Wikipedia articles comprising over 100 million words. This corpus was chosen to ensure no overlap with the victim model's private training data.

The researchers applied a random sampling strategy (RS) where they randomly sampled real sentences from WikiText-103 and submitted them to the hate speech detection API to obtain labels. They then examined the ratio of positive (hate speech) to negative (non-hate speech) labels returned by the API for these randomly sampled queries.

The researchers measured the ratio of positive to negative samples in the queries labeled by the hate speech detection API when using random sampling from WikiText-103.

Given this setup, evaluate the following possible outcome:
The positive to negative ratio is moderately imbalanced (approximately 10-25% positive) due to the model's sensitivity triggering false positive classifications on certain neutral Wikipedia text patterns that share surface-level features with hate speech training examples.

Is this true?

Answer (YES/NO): NO